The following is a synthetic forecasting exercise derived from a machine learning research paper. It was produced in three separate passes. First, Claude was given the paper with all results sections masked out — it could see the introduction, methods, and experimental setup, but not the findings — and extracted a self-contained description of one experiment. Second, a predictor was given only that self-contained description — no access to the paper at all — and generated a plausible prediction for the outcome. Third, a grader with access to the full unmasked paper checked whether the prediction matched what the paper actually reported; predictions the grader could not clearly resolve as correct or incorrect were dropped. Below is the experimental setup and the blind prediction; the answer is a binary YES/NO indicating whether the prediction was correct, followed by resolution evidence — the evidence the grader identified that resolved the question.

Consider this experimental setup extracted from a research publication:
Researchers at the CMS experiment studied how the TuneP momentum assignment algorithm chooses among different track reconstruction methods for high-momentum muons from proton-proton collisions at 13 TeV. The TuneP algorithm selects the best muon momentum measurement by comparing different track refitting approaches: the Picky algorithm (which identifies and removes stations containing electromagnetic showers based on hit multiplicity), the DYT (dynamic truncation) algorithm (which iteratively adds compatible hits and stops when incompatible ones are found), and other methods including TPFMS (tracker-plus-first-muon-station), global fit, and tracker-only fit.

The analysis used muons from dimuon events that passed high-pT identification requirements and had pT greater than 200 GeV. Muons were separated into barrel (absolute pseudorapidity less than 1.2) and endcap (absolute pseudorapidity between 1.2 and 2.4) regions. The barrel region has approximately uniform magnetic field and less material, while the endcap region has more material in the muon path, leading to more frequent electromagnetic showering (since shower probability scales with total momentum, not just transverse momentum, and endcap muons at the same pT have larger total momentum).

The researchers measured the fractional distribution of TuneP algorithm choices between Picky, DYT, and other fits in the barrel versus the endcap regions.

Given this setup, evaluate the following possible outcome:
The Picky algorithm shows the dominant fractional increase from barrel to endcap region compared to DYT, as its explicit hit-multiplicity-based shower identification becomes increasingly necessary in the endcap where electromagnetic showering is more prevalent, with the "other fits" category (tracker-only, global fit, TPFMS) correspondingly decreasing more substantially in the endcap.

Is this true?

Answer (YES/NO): NO